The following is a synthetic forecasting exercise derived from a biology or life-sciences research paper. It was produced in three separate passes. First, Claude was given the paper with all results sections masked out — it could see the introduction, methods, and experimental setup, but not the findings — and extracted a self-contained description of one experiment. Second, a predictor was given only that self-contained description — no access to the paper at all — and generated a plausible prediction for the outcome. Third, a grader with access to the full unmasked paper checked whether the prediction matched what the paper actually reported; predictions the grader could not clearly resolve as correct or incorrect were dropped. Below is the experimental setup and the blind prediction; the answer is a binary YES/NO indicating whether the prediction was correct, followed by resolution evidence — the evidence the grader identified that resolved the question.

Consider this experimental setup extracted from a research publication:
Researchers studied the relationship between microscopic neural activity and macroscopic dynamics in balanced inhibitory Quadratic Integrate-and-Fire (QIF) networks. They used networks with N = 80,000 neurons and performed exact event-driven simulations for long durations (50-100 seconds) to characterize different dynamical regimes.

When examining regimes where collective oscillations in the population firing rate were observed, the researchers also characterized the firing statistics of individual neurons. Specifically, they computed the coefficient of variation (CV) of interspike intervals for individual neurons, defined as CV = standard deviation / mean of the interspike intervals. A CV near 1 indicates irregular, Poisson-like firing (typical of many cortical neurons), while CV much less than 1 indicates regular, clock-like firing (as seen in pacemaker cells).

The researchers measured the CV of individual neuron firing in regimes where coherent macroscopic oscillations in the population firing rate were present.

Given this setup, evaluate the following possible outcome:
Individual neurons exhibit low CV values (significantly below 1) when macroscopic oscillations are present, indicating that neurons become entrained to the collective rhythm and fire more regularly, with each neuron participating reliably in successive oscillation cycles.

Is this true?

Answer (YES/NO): NO